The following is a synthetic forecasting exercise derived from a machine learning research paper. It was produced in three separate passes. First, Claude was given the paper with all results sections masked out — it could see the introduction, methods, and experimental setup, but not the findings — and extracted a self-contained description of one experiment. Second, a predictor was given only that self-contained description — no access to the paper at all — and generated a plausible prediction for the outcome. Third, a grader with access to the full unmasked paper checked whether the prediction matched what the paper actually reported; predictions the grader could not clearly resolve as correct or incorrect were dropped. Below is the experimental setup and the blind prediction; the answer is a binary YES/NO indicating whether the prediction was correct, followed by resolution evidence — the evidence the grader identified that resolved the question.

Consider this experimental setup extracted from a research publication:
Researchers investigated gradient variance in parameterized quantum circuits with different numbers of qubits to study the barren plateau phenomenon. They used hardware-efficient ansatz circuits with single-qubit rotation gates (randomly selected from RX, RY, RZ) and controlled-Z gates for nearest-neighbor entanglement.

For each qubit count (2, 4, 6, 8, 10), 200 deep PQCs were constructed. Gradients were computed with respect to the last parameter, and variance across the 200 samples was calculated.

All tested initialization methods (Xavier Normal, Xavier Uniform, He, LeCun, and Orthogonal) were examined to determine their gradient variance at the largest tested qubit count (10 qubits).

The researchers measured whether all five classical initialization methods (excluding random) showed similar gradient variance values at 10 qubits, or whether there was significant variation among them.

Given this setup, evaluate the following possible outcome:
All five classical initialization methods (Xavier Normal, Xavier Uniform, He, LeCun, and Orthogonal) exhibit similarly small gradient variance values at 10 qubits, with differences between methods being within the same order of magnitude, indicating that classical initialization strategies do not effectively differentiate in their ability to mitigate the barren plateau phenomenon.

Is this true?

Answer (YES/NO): NO